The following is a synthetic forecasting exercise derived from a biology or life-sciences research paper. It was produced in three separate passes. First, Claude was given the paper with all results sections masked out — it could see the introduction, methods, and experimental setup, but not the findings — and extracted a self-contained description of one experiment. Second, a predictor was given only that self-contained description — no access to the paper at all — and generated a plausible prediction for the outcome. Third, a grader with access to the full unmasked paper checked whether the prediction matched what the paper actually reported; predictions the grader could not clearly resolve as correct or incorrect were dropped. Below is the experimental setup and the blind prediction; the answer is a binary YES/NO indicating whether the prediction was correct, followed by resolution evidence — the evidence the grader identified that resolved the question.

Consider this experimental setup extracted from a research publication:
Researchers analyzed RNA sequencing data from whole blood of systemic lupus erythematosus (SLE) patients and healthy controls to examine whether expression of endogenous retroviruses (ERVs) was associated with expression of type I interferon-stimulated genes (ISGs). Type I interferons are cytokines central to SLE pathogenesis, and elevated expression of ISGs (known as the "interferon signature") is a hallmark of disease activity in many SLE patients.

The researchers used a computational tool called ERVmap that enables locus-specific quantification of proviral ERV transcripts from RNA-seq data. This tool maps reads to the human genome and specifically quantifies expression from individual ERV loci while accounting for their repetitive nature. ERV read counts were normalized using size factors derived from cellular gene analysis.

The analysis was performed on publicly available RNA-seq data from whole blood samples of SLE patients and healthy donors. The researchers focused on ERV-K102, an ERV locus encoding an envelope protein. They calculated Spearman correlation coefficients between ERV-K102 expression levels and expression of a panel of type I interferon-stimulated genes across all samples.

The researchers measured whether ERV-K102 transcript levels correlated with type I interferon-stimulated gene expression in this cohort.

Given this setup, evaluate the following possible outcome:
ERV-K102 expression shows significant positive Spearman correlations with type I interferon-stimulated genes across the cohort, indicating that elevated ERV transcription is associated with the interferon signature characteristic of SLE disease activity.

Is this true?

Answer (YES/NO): NO